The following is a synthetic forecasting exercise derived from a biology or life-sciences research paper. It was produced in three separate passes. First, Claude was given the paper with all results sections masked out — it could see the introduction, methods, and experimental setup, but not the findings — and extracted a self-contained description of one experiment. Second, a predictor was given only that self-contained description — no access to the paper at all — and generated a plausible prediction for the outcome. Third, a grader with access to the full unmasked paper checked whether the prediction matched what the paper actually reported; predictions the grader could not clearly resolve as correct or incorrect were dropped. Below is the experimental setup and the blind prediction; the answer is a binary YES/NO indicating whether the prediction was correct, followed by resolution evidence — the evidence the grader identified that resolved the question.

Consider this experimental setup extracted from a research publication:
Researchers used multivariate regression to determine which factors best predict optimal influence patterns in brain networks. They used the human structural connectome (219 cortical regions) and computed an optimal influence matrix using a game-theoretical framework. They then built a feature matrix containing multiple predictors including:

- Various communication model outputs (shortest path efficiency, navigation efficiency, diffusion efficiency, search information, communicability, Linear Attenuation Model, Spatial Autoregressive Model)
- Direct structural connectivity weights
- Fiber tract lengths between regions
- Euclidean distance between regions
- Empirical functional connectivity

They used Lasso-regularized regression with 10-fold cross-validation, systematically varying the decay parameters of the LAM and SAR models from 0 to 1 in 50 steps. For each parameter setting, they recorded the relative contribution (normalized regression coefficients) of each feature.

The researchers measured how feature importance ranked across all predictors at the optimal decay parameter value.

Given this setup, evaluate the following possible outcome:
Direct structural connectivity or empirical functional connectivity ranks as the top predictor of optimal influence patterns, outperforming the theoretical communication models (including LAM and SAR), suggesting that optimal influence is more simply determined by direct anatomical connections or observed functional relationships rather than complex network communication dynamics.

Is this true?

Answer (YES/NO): NO